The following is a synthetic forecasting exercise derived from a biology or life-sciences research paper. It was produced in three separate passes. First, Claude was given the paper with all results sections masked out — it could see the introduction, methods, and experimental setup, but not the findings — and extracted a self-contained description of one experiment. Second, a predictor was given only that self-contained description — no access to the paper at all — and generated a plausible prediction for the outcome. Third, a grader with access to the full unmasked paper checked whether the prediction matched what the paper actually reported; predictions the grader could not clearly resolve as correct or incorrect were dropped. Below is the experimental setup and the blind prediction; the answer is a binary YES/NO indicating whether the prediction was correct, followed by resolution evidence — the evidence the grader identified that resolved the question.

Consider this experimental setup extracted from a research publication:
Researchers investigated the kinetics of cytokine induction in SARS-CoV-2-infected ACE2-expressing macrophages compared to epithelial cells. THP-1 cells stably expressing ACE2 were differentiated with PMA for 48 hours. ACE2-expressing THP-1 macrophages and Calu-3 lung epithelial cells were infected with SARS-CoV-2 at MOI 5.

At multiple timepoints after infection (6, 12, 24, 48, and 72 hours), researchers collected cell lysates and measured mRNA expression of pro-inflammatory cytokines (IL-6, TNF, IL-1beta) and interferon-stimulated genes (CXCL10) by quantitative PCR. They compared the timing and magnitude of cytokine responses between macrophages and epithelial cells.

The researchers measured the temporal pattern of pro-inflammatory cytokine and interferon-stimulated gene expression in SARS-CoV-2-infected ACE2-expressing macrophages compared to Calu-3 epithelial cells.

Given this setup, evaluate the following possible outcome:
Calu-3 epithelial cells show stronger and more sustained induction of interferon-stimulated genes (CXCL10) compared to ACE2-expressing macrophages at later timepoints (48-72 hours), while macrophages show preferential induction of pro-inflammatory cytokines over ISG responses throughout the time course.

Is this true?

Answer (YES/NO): NO